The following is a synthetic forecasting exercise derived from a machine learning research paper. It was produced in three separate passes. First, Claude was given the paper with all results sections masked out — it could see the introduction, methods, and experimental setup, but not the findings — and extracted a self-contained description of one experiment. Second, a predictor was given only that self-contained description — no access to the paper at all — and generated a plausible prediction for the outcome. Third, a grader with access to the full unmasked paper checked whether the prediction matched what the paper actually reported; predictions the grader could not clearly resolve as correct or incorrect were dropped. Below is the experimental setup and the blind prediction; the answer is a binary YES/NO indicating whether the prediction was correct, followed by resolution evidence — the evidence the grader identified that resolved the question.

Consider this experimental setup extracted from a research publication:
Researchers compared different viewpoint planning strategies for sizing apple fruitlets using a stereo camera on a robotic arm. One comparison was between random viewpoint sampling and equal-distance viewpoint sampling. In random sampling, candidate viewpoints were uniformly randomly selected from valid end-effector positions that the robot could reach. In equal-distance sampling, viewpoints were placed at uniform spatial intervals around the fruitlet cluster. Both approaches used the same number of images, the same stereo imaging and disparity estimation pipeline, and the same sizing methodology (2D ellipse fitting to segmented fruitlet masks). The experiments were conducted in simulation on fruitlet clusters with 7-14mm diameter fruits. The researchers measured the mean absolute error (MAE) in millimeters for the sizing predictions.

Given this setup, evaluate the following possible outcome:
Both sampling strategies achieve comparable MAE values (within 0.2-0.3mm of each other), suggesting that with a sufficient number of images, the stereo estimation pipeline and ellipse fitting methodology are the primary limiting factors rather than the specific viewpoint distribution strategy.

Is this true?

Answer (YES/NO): NO